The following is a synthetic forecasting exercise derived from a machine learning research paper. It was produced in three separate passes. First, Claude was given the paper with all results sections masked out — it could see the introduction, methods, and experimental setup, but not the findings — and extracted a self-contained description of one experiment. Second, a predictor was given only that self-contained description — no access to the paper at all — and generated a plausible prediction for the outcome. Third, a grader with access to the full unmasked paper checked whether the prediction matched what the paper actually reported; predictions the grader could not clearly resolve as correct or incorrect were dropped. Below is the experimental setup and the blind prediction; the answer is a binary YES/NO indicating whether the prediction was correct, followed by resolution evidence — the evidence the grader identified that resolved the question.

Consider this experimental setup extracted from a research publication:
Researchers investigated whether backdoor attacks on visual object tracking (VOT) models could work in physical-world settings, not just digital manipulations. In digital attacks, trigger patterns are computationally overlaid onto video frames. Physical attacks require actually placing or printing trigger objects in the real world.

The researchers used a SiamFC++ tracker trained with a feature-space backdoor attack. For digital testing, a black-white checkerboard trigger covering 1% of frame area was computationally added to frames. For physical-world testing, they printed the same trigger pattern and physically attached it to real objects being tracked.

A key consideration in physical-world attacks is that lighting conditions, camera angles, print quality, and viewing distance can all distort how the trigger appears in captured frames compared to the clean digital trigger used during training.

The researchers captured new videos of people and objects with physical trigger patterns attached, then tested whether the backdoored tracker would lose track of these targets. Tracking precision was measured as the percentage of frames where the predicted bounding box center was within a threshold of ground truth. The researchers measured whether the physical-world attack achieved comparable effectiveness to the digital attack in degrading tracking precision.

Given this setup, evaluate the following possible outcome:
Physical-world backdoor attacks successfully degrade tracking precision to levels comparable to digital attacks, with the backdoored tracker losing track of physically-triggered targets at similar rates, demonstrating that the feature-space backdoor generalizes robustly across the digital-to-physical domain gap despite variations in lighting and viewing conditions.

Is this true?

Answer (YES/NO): YES